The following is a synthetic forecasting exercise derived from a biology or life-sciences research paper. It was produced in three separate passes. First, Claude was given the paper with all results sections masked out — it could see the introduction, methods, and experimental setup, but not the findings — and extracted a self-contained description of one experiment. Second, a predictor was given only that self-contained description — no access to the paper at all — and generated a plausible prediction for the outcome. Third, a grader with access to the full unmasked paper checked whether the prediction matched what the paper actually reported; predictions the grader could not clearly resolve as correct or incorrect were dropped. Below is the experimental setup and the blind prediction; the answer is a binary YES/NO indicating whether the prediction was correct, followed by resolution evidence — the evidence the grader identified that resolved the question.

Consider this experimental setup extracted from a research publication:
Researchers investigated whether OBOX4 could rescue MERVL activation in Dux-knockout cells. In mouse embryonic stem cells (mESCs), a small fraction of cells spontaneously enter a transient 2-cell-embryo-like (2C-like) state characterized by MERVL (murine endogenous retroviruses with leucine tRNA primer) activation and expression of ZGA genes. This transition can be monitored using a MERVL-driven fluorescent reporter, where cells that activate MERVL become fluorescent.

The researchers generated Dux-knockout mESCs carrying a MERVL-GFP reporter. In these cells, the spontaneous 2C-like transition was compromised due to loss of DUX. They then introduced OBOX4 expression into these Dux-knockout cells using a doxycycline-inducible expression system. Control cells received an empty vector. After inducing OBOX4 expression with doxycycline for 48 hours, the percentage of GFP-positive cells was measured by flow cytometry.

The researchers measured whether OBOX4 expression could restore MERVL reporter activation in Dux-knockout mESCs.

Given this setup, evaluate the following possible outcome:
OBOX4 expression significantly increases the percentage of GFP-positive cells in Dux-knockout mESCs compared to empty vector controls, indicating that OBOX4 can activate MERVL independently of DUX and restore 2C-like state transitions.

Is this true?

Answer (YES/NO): YES